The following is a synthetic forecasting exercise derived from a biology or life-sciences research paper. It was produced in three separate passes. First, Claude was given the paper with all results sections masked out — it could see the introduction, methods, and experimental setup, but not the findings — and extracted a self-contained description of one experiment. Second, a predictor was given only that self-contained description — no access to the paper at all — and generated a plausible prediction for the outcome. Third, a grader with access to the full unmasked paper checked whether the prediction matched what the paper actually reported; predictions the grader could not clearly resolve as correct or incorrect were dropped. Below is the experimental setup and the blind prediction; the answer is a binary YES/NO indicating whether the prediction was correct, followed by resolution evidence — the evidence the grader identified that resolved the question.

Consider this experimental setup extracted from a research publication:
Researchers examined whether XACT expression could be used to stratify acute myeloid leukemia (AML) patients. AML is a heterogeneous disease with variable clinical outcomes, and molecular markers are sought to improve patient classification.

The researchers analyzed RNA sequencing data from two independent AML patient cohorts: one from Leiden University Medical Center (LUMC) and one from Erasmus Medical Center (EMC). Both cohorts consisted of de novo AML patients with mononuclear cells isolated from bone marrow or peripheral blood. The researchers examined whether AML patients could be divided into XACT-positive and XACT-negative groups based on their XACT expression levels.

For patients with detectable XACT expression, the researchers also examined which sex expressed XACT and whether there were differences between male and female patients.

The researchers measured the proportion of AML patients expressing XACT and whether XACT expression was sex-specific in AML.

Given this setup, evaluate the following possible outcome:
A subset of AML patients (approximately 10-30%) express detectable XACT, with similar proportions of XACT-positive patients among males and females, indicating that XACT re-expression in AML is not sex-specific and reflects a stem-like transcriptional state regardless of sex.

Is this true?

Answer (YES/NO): YES